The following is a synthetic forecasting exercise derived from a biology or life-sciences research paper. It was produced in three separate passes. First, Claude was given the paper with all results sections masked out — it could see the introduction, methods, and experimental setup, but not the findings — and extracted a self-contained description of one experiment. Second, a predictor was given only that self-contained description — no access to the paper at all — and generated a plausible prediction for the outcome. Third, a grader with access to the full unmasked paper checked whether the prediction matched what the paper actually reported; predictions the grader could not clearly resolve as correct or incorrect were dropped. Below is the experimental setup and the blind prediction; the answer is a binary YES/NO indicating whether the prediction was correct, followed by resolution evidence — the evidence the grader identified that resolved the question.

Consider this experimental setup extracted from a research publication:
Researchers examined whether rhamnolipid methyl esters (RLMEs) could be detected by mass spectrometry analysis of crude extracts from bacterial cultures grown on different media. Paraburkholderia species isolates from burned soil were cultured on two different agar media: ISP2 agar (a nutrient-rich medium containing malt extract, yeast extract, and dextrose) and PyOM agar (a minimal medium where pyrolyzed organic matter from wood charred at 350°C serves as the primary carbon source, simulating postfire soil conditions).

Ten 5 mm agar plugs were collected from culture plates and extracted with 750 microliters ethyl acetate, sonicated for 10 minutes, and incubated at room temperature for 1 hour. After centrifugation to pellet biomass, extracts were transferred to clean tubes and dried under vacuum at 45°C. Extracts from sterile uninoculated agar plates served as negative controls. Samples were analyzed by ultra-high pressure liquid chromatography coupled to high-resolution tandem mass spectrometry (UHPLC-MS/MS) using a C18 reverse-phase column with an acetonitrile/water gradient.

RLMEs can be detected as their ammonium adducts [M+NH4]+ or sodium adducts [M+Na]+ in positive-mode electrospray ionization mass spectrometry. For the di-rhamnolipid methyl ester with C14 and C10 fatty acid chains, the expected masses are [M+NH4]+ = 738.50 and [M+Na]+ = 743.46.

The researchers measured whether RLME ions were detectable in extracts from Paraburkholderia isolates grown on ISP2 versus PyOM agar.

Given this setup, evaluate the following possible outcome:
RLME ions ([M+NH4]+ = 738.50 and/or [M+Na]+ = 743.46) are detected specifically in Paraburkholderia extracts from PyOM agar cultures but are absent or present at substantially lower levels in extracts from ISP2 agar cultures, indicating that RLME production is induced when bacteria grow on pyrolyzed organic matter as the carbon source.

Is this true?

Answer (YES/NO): NO